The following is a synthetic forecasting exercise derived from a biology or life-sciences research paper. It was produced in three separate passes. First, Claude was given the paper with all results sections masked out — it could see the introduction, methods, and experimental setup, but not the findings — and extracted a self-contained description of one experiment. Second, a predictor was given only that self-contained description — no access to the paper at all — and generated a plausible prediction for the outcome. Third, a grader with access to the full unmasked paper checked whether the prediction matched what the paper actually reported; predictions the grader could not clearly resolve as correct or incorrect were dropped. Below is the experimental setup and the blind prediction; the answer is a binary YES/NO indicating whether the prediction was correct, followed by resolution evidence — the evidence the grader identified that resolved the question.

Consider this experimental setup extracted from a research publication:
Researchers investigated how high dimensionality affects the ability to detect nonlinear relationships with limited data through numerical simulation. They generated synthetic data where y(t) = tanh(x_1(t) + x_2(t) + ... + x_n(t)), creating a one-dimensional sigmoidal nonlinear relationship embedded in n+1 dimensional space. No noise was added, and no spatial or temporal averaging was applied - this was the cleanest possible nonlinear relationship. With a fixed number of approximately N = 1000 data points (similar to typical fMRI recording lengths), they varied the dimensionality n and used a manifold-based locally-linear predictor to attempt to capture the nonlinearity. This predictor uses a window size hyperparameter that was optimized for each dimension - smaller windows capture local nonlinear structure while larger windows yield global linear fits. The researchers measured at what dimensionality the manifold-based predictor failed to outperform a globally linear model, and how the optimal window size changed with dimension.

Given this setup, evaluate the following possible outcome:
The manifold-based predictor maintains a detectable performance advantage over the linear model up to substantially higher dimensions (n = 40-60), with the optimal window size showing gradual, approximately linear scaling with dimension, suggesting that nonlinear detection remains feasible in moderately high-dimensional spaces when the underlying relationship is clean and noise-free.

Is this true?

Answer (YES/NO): NO